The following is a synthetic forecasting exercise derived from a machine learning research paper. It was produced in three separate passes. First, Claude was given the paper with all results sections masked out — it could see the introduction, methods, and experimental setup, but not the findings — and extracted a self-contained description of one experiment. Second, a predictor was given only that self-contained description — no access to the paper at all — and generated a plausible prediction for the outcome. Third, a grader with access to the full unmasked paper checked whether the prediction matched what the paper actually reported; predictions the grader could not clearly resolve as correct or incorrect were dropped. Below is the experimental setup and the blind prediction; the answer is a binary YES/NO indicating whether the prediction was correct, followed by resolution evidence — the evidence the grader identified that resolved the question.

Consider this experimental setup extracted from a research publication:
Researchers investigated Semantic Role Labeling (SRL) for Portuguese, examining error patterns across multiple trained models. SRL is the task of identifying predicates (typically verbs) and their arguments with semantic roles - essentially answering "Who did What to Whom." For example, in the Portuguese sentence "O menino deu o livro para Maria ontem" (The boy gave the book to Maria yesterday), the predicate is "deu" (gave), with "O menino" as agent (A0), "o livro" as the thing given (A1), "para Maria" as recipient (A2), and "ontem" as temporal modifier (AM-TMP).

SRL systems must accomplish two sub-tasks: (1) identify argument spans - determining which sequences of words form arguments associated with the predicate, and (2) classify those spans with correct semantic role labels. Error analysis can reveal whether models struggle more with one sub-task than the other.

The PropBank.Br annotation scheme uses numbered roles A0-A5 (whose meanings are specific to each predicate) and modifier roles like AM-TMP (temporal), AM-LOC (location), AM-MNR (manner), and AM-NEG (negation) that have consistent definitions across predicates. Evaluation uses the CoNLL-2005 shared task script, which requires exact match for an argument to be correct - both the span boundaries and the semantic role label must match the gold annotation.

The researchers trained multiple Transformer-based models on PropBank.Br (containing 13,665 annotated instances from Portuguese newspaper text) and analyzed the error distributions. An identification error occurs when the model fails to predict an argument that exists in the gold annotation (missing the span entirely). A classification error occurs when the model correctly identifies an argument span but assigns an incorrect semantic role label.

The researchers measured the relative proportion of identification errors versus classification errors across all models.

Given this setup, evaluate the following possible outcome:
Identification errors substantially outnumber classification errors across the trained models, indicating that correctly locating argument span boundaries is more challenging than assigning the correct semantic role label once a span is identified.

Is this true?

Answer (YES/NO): YES